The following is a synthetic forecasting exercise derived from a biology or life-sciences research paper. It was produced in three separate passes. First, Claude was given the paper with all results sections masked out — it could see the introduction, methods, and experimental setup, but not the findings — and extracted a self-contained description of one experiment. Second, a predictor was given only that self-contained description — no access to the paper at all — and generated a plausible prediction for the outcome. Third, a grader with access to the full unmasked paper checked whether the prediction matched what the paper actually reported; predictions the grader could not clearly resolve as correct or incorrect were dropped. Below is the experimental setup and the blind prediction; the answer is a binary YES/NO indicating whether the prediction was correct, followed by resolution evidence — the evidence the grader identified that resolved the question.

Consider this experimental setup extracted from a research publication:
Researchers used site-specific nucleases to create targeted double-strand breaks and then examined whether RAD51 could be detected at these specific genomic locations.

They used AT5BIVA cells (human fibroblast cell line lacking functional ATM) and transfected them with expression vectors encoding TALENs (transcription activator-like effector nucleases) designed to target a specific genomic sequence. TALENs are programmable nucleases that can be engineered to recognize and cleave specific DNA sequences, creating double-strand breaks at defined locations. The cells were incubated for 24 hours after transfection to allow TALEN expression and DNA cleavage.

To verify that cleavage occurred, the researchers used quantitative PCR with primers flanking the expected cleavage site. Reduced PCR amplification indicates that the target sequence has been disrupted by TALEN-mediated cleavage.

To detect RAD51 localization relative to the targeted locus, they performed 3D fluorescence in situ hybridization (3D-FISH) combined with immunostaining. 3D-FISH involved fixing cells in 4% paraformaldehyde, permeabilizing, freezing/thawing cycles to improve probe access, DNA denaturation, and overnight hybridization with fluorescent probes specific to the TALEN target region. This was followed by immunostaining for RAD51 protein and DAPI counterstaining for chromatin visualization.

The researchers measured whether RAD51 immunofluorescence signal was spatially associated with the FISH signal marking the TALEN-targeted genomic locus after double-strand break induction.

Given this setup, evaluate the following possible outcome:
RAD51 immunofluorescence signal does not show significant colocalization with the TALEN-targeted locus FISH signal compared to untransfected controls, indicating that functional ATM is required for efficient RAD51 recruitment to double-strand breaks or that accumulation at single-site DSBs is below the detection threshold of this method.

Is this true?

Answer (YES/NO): NO